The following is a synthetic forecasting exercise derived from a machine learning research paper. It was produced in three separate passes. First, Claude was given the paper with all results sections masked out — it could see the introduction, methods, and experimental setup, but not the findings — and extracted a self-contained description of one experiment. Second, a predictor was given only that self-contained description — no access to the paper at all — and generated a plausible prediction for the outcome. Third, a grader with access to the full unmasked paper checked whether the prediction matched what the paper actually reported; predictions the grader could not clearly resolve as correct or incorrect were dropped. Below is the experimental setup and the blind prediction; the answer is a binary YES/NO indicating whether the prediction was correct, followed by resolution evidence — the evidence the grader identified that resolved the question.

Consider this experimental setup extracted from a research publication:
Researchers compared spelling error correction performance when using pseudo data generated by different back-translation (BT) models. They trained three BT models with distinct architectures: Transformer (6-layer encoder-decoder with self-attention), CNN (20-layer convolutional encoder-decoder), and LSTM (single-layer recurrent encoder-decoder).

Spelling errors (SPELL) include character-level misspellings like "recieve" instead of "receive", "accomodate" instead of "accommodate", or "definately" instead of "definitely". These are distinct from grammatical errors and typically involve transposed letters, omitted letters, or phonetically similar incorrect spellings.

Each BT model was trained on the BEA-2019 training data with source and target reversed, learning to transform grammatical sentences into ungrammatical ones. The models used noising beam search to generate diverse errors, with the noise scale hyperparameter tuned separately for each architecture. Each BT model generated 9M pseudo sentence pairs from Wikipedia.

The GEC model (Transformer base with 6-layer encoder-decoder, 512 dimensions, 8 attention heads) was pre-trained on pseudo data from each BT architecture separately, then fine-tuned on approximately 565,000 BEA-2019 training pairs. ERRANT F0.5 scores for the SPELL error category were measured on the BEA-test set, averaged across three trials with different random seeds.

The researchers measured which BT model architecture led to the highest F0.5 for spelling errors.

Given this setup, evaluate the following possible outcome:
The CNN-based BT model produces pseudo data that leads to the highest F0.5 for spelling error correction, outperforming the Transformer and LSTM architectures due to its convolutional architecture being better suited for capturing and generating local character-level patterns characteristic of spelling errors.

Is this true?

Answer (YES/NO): NO